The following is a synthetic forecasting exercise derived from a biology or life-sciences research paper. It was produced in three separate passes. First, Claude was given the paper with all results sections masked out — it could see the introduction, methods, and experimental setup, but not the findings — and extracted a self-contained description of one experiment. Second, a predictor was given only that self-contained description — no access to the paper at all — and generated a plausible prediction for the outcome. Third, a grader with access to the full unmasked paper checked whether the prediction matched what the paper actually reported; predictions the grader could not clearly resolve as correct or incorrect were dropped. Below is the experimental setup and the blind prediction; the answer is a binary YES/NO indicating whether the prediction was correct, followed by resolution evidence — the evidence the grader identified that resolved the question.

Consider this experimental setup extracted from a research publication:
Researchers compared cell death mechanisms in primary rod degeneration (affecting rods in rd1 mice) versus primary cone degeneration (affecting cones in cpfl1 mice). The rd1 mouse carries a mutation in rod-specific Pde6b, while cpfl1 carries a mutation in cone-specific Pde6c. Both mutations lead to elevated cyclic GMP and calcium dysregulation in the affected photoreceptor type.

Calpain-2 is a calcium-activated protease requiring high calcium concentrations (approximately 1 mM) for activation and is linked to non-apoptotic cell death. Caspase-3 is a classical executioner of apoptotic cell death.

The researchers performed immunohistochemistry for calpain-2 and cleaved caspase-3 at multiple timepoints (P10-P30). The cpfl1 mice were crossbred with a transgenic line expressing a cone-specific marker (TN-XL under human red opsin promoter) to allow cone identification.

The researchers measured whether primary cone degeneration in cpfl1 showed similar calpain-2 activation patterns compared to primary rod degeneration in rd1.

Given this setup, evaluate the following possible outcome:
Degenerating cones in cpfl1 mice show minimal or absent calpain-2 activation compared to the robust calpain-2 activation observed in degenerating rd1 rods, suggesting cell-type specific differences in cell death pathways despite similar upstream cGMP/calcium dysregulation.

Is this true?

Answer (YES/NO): YES